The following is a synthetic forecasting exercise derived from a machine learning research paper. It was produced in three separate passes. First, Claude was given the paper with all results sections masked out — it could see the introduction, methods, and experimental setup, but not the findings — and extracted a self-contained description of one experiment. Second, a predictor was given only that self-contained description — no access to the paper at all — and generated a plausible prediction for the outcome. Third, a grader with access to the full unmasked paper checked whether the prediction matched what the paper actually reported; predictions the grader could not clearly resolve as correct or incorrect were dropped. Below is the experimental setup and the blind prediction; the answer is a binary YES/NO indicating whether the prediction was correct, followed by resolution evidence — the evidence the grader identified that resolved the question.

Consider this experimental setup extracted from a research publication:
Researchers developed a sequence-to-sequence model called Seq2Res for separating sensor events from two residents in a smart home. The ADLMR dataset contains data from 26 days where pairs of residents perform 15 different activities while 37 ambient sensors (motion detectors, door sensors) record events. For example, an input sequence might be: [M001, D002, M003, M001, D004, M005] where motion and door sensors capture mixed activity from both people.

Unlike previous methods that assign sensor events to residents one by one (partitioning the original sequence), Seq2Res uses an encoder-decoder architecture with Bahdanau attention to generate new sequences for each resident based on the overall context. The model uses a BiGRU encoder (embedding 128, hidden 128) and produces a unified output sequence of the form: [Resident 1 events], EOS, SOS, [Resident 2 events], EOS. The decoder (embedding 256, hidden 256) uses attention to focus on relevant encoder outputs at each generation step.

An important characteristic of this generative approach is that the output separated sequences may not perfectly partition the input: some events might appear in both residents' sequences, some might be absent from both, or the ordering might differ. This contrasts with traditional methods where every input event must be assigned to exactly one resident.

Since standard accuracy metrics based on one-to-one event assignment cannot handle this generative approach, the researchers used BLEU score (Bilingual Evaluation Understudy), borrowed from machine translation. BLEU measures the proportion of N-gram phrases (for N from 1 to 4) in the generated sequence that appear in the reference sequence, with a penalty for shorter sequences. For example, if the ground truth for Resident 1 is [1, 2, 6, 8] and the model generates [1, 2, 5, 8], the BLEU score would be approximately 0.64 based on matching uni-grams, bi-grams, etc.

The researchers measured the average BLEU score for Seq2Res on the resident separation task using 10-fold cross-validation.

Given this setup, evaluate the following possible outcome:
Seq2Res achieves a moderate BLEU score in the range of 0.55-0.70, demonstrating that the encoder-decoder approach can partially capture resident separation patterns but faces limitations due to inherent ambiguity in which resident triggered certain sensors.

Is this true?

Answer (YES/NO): YES